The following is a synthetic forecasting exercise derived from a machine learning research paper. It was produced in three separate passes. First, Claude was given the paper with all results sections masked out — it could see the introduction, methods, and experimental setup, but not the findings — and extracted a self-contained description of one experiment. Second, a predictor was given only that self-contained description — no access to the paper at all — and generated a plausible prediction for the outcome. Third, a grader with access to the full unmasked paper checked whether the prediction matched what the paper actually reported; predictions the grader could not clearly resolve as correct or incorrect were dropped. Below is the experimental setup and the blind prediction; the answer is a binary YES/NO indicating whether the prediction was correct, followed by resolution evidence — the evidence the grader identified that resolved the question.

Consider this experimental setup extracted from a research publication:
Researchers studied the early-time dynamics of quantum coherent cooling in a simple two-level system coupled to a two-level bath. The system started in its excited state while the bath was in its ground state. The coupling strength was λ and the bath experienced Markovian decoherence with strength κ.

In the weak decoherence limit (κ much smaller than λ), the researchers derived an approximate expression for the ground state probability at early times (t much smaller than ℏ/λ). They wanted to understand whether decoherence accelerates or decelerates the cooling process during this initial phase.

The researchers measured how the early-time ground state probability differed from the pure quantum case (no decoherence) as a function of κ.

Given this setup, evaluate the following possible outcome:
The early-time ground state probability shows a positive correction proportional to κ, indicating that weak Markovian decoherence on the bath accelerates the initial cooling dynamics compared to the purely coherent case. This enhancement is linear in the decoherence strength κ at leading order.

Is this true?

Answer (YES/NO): NO